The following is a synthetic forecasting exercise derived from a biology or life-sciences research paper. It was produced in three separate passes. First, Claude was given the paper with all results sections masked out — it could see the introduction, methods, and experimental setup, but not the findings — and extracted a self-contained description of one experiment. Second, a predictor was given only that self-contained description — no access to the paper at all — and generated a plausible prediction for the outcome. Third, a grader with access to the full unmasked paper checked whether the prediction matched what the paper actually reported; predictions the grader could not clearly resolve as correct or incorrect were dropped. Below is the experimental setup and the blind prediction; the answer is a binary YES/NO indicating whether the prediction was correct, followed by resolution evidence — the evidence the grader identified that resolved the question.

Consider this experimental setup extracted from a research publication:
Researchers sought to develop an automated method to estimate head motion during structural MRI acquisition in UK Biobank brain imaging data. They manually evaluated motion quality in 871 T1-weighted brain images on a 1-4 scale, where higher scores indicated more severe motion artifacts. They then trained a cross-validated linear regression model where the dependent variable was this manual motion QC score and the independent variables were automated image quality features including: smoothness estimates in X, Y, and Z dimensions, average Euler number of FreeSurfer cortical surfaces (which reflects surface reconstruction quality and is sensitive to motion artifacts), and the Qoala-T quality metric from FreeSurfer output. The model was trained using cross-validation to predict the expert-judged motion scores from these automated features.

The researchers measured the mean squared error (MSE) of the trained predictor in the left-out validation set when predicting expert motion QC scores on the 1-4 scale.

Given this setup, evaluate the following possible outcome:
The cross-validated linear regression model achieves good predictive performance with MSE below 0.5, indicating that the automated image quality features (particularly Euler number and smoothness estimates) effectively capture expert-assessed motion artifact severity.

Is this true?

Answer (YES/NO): YES